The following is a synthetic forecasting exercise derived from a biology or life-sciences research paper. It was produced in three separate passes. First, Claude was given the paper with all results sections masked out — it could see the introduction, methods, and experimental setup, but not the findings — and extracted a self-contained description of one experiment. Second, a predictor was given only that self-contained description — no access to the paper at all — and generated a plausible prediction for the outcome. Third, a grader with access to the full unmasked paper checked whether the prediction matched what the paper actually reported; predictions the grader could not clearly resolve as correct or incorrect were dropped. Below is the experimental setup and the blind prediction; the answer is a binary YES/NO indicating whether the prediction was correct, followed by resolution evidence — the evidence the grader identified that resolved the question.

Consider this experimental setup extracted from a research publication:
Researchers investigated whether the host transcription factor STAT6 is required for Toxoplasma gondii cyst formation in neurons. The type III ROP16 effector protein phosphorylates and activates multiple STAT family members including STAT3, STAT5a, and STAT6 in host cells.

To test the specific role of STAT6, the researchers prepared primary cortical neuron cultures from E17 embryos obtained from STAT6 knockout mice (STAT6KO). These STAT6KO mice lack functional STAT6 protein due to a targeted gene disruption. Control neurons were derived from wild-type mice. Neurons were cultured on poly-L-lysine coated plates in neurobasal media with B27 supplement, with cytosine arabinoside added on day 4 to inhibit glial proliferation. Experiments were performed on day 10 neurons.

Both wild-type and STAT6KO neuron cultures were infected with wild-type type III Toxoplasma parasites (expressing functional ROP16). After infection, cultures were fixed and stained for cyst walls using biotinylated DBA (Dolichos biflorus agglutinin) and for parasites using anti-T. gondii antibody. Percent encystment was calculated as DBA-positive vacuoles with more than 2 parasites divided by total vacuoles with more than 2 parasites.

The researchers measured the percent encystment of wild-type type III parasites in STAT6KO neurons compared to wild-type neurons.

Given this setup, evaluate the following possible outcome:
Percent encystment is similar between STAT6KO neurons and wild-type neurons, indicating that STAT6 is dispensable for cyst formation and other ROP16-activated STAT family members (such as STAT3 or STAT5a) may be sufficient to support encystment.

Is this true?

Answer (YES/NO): NO